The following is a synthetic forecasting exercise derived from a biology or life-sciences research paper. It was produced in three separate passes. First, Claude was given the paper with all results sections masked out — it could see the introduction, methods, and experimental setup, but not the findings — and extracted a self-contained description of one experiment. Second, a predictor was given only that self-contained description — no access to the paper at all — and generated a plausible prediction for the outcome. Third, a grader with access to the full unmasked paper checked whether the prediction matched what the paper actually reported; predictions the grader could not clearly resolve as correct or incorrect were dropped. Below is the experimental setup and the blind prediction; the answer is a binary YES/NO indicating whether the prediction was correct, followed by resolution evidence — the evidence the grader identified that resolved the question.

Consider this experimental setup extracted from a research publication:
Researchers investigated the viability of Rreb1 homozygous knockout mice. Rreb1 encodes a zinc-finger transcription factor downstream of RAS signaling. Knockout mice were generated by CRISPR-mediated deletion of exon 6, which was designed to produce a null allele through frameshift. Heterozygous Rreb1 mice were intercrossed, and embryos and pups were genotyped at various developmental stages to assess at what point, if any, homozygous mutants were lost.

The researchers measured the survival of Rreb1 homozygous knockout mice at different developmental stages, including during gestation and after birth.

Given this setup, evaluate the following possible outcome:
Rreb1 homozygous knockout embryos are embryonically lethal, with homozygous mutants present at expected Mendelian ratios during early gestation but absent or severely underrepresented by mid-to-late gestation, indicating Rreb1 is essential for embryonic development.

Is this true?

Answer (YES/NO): YES